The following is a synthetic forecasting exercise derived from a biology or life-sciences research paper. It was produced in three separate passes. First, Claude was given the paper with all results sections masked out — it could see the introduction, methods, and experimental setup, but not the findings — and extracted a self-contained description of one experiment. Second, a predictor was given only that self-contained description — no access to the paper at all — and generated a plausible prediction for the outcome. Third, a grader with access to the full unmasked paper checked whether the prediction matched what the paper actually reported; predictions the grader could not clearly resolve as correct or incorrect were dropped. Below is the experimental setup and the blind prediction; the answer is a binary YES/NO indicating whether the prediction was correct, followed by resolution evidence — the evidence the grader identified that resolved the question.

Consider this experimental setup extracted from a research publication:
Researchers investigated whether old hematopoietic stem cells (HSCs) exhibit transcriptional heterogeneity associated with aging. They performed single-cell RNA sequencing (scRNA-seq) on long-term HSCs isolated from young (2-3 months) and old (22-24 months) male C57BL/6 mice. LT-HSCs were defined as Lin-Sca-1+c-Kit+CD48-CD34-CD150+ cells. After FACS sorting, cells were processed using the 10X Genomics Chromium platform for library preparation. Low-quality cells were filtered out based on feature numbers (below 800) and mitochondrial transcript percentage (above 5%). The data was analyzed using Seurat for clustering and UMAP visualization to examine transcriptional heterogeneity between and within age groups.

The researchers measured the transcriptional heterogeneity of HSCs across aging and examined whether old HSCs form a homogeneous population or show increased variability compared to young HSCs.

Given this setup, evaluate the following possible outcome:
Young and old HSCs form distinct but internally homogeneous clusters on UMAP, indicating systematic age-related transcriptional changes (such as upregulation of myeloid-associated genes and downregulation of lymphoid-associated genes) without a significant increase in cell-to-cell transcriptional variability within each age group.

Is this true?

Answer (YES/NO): NO